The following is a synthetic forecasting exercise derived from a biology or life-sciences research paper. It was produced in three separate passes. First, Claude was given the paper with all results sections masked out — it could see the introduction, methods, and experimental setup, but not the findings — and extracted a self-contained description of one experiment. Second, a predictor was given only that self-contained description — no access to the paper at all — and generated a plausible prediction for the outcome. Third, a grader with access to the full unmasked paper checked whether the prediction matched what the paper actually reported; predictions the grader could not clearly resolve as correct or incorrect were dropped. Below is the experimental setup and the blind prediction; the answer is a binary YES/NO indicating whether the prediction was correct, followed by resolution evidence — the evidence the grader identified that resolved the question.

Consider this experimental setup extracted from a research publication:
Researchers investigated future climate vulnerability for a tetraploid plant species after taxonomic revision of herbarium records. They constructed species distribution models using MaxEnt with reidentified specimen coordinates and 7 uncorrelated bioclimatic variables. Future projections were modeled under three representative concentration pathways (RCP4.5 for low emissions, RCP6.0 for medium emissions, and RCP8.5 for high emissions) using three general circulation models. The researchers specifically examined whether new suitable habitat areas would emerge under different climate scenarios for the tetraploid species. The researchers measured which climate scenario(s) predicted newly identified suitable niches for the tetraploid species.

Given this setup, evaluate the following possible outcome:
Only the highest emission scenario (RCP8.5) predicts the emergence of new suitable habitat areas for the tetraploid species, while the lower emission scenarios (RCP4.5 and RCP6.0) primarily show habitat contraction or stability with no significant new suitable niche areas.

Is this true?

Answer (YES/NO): NO